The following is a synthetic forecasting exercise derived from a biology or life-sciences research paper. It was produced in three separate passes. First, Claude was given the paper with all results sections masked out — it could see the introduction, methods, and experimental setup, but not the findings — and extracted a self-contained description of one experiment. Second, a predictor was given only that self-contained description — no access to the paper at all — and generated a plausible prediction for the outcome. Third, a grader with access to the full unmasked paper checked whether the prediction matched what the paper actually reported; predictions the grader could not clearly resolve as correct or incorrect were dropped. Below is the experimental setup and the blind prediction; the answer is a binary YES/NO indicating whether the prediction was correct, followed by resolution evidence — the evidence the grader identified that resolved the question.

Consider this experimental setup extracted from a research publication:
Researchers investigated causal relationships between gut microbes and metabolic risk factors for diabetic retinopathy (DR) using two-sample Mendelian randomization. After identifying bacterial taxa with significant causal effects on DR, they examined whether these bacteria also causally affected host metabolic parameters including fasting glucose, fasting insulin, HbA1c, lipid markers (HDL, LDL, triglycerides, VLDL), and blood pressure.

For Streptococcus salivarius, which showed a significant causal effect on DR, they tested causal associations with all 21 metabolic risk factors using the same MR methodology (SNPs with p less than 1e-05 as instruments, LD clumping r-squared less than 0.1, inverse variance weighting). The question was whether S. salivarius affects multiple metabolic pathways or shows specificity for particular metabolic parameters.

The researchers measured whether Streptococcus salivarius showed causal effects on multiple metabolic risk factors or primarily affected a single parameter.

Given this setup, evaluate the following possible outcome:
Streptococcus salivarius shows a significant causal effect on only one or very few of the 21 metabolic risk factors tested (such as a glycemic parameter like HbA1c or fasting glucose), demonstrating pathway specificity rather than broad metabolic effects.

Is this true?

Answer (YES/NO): YES